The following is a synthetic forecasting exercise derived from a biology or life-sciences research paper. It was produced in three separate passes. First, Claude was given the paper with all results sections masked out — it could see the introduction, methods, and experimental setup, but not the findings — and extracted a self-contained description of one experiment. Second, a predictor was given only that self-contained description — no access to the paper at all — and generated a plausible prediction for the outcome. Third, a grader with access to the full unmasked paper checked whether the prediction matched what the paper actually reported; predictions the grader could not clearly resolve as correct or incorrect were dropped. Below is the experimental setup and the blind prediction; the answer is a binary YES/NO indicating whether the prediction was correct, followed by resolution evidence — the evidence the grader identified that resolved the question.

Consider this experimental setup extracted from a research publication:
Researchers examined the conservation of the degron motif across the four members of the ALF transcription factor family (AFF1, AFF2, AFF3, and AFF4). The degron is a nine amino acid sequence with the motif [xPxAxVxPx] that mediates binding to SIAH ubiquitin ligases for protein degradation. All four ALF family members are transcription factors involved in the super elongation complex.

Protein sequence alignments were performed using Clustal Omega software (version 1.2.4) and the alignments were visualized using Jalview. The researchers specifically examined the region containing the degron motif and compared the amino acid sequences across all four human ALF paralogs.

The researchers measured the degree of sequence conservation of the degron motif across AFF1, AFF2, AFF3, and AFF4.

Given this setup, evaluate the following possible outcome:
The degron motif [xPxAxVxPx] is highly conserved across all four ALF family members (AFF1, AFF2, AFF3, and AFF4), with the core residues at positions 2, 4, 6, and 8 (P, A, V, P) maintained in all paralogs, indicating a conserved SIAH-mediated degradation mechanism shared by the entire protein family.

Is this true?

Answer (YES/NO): YES